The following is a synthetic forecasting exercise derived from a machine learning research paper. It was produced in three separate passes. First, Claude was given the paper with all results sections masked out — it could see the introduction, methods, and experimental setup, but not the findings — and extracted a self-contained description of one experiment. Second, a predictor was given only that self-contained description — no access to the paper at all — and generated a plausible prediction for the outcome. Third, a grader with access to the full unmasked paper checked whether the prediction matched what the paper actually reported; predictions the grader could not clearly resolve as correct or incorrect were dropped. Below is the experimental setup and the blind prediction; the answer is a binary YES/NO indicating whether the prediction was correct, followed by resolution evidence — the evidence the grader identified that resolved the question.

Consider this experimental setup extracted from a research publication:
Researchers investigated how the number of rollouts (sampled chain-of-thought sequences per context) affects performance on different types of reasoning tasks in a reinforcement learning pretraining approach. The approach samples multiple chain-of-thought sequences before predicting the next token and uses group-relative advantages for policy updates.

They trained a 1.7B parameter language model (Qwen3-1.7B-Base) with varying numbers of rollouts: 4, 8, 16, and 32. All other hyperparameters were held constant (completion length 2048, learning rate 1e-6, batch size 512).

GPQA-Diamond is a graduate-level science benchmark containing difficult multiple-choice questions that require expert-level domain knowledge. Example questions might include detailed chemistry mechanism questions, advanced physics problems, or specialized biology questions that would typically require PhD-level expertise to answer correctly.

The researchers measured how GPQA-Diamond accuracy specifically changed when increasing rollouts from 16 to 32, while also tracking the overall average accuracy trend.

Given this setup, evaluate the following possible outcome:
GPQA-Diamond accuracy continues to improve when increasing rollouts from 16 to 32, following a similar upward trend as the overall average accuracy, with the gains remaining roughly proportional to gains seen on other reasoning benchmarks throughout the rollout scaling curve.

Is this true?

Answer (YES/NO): NO